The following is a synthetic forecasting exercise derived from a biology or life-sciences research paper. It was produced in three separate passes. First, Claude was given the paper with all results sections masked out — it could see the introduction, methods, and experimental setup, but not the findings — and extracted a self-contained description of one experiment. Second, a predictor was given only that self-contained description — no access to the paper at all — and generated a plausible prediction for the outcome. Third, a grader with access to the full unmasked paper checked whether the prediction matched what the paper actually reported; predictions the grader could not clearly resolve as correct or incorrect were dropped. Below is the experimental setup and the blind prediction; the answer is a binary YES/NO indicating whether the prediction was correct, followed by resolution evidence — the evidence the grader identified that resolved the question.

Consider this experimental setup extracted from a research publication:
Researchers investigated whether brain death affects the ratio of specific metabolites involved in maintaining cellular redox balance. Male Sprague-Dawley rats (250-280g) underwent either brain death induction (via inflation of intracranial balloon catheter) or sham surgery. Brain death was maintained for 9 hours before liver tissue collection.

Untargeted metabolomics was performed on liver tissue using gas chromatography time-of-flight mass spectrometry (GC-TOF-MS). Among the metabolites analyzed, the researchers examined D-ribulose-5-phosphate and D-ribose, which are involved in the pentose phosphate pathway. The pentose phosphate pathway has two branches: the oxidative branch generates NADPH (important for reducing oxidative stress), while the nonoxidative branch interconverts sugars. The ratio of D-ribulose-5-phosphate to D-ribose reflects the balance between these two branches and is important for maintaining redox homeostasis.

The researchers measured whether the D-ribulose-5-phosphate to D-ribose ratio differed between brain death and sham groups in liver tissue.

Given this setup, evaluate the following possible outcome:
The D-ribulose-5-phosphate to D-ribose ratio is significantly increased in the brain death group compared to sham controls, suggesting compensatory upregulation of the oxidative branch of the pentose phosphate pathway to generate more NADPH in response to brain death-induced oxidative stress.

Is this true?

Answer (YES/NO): YES